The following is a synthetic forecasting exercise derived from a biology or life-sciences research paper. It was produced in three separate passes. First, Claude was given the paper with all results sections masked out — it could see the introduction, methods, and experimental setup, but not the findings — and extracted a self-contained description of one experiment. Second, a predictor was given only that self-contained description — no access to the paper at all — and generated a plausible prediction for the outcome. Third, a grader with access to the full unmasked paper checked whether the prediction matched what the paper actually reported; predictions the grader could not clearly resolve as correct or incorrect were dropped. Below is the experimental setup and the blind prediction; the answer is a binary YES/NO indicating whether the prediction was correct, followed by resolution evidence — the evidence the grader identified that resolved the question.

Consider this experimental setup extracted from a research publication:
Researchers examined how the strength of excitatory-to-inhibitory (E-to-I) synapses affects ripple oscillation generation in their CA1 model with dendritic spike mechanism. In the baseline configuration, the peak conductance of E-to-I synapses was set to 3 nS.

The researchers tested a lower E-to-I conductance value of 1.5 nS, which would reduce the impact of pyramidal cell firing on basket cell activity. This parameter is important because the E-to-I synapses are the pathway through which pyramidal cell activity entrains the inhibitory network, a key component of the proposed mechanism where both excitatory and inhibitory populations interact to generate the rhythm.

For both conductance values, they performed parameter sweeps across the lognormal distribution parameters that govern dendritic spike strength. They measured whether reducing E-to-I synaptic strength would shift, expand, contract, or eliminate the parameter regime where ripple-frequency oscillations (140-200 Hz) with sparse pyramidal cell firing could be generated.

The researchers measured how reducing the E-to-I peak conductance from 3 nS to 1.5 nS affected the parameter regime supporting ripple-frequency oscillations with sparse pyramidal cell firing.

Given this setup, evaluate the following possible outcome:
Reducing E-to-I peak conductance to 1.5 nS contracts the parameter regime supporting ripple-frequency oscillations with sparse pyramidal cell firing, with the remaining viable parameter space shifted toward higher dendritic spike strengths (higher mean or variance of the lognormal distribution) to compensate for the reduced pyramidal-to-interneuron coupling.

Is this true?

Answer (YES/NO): NO